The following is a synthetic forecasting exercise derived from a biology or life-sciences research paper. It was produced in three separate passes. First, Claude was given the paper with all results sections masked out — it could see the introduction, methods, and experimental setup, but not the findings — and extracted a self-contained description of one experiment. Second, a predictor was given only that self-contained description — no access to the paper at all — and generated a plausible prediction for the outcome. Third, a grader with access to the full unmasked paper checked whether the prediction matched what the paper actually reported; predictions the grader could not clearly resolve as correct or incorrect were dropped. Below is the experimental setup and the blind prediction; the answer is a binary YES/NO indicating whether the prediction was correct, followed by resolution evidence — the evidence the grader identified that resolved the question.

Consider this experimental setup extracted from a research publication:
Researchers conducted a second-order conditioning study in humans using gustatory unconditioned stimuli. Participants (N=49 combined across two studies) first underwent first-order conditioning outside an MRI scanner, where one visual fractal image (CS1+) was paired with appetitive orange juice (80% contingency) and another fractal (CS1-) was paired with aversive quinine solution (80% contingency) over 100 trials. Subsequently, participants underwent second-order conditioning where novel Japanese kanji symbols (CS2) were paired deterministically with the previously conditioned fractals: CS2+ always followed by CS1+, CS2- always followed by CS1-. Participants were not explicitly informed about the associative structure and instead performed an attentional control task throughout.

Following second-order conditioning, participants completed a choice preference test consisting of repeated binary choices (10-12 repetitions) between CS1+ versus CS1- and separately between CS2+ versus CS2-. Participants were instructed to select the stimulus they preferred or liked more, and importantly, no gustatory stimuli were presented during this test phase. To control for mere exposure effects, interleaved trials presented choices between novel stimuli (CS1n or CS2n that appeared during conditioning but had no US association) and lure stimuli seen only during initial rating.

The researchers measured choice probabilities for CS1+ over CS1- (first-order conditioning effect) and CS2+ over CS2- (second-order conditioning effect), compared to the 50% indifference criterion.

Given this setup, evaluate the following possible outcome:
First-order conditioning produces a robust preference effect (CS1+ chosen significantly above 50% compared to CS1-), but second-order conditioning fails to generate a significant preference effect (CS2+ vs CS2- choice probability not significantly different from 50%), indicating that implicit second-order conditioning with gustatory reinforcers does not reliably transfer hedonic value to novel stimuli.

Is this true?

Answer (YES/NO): NO